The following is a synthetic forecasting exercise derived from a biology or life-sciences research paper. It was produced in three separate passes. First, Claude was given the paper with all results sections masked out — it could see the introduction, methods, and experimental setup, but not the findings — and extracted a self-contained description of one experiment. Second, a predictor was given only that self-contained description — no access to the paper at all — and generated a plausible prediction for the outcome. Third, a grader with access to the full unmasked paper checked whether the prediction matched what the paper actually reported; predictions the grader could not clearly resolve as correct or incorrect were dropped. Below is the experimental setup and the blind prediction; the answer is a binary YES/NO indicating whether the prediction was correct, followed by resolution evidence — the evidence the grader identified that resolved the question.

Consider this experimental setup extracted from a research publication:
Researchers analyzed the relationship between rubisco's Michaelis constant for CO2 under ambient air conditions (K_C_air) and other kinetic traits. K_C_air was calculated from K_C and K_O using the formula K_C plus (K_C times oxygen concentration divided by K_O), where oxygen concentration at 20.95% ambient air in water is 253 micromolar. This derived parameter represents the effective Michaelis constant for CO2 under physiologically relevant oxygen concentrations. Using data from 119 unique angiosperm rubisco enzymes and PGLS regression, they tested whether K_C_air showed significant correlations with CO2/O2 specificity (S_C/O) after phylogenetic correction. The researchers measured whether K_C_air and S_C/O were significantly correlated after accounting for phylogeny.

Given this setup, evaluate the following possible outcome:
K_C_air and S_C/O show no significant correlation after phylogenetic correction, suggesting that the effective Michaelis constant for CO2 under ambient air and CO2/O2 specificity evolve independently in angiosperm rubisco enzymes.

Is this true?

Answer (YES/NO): NO